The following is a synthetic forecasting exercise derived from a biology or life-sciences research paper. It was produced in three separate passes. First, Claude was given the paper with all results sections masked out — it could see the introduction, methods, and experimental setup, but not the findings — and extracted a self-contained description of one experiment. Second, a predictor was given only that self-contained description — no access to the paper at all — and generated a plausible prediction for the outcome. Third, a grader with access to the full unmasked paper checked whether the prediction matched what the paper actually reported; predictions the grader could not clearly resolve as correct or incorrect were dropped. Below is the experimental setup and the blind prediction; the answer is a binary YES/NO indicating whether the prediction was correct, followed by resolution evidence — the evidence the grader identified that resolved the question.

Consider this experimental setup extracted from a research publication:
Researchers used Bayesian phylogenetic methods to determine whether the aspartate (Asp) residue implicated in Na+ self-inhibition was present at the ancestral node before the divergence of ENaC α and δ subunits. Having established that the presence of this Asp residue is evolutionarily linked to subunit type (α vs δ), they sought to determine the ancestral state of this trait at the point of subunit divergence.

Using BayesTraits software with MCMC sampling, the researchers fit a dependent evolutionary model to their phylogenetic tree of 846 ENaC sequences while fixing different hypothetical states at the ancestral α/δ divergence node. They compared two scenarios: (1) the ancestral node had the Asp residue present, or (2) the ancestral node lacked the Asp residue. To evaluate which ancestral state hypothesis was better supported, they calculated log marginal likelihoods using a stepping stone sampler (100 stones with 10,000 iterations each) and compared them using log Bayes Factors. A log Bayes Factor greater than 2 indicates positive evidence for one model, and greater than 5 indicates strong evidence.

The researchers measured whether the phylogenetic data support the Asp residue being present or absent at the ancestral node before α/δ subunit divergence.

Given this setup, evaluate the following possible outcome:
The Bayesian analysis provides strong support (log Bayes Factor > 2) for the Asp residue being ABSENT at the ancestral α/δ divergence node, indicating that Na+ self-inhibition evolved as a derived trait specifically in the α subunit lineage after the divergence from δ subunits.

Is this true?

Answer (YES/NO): NO